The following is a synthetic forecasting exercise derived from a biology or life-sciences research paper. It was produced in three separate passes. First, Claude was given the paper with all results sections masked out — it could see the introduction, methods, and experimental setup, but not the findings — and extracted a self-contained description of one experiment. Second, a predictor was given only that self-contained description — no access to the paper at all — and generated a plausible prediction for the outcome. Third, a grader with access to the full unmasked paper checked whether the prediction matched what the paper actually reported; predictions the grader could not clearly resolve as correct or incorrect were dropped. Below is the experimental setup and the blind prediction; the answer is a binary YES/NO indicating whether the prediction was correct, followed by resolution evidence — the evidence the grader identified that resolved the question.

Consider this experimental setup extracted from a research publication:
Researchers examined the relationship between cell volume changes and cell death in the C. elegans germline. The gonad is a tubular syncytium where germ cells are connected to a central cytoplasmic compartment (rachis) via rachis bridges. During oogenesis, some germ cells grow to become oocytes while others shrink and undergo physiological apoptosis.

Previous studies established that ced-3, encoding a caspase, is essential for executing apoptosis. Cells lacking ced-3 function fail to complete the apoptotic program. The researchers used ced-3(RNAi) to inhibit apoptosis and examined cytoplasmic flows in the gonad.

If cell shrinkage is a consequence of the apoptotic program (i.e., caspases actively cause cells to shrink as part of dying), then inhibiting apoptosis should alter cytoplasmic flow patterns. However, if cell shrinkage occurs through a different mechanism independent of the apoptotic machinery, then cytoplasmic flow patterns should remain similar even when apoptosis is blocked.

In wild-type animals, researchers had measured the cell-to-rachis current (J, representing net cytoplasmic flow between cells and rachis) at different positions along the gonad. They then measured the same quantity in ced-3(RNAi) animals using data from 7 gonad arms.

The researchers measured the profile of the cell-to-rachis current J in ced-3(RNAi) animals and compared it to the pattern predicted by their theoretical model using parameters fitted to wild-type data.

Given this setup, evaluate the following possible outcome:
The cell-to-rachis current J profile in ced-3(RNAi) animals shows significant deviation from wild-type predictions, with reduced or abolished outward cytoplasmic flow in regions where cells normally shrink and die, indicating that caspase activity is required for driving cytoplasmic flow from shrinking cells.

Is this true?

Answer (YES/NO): NO